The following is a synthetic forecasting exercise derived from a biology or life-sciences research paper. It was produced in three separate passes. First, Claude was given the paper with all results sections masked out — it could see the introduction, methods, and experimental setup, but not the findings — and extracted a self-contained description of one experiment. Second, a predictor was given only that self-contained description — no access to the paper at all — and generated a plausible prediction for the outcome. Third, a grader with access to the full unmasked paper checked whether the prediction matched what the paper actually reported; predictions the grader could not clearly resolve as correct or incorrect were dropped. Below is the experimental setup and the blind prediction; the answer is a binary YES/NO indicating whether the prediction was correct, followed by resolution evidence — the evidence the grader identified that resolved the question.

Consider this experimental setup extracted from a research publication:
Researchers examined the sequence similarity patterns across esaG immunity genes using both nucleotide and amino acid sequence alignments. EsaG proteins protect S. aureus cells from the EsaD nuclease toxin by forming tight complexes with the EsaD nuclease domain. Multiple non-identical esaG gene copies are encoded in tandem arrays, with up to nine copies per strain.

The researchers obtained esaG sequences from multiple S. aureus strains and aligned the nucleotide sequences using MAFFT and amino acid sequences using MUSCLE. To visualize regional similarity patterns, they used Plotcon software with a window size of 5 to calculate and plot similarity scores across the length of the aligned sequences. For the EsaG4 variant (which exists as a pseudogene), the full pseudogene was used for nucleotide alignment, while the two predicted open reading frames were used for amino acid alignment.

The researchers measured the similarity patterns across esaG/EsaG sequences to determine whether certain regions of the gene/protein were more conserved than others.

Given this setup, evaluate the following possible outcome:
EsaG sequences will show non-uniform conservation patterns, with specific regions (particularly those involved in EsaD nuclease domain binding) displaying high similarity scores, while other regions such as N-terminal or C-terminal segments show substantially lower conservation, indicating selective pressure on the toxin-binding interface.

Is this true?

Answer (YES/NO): NO